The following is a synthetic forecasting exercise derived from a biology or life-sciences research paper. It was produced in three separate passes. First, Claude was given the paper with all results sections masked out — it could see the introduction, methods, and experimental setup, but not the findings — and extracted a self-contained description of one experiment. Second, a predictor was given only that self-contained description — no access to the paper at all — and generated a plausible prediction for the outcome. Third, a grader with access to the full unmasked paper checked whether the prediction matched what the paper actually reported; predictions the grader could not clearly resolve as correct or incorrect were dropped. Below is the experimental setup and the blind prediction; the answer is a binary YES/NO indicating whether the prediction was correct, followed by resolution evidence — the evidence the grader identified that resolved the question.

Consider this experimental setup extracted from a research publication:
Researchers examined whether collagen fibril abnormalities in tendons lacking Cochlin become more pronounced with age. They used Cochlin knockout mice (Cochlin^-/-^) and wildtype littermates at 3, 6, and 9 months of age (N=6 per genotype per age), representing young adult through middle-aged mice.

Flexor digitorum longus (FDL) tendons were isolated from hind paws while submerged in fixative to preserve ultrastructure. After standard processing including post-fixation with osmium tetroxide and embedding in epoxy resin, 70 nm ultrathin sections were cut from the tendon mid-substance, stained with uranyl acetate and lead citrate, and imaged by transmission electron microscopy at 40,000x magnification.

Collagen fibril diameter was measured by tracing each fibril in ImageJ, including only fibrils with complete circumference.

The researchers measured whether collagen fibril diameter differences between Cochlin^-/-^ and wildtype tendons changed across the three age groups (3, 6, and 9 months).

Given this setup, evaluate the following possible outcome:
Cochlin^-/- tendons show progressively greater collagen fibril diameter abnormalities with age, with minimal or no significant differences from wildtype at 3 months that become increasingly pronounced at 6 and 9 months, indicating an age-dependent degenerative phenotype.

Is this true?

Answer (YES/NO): NO